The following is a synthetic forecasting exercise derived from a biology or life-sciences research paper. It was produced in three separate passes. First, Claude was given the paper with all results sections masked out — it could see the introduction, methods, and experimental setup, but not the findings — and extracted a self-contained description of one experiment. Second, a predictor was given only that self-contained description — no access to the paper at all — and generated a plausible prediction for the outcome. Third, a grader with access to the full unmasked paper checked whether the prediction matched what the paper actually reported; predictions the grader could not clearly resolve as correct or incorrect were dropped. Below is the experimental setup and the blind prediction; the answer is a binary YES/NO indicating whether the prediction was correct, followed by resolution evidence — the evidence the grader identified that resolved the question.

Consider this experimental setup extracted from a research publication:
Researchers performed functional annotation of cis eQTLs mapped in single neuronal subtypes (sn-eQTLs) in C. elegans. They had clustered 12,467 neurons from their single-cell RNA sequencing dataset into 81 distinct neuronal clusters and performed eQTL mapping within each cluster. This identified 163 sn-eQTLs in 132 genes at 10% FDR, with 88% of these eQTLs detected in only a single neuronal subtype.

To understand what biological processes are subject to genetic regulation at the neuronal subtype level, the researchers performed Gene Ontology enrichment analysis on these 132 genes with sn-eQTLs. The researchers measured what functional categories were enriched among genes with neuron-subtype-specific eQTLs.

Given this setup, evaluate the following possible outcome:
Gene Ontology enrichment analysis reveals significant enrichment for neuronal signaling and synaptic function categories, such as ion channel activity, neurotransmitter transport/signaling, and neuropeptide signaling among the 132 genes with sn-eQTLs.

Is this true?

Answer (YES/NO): NO